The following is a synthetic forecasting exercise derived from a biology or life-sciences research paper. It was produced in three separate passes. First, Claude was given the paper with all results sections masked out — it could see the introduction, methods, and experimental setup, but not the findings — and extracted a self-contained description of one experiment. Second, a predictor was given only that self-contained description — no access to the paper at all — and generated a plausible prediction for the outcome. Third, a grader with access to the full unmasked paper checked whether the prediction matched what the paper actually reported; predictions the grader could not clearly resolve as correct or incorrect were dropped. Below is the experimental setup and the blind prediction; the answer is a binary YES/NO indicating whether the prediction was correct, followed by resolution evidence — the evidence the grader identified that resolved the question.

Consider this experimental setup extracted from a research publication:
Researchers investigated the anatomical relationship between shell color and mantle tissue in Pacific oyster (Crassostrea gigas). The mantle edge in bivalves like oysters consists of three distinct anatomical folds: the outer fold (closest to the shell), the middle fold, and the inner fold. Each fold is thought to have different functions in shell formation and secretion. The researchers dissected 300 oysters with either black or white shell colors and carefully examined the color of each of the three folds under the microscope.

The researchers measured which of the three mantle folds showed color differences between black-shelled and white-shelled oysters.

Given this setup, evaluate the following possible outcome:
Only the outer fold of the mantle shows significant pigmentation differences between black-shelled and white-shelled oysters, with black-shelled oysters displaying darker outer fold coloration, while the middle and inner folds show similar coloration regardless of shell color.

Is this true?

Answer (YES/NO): YES